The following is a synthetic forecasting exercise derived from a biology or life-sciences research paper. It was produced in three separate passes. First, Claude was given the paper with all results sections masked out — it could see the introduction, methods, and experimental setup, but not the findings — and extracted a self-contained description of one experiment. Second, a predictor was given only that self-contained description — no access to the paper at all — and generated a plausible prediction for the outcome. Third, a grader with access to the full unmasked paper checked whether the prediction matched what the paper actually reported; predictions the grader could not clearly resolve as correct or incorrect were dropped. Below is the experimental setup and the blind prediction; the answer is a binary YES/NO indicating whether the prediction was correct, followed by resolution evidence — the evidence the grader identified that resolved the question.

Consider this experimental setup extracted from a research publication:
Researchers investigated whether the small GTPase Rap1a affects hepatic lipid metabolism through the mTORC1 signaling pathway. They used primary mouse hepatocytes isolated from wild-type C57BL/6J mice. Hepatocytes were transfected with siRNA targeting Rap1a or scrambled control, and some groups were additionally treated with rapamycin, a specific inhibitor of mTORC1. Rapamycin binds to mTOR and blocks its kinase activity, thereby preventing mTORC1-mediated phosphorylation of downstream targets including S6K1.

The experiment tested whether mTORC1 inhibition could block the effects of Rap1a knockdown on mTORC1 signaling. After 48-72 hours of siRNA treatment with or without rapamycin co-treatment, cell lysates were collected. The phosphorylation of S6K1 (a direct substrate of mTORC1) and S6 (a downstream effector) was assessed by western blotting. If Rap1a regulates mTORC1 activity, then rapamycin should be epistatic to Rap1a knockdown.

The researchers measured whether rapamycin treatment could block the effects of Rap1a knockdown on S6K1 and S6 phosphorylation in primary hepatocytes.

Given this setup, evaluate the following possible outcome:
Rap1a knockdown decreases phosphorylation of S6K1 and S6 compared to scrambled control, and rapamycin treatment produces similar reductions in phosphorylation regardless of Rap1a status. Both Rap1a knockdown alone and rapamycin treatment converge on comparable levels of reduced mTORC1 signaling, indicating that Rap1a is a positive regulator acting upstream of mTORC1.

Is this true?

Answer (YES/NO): NO